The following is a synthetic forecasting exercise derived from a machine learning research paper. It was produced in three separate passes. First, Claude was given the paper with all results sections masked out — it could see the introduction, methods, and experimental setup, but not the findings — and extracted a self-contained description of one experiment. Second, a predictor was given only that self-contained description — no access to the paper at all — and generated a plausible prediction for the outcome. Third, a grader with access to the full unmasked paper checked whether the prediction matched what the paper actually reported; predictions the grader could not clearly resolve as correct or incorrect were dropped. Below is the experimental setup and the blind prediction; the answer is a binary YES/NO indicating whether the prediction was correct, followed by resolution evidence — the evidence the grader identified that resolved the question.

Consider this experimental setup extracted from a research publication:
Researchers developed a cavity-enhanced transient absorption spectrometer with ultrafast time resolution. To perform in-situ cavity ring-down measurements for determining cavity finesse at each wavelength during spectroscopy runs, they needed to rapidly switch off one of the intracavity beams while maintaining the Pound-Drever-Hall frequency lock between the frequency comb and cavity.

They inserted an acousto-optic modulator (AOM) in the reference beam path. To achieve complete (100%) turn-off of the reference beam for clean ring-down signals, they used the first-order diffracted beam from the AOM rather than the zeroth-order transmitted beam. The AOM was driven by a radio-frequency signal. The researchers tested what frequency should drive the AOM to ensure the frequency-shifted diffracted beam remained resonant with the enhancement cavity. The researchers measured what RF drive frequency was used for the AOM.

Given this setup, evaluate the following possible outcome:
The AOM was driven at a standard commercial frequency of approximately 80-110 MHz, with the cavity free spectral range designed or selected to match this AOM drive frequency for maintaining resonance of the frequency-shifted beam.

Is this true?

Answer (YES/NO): NO